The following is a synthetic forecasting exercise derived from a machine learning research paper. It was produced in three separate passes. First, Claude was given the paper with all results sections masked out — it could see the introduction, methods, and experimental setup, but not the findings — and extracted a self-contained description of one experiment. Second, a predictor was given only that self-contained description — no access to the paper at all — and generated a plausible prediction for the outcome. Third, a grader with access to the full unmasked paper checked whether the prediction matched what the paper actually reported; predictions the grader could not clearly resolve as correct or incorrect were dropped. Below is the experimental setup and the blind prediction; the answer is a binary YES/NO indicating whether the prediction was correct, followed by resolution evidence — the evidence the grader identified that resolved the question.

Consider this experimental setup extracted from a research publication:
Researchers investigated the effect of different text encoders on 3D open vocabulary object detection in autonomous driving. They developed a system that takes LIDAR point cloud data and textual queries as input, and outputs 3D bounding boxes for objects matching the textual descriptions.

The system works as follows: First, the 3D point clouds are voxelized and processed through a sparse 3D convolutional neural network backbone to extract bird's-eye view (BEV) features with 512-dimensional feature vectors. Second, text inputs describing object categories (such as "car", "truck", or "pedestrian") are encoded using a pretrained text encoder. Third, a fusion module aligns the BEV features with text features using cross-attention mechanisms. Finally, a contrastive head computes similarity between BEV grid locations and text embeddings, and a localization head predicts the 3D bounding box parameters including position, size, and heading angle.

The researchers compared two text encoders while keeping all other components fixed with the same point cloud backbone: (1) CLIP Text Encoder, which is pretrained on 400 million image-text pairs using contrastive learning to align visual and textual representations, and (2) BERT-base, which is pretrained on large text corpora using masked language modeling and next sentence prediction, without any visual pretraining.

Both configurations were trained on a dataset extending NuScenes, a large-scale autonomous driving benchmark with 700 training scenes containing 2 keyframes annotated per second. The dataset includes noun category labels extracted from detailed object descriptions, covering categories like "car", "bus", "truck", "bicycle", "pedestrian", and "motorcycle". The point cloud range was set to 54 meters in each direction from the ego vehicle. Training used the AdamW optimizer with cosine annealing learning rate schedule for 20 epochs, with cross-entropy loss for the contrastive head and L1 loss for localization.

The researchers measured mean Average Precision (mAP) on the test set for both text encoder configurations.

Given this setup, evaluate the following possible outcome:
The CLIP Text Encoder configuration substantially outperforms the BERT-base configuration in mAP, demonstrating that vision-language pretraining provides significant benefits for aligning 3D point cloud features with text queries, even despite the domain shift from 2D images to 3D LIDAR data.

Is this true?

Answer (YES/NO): NO